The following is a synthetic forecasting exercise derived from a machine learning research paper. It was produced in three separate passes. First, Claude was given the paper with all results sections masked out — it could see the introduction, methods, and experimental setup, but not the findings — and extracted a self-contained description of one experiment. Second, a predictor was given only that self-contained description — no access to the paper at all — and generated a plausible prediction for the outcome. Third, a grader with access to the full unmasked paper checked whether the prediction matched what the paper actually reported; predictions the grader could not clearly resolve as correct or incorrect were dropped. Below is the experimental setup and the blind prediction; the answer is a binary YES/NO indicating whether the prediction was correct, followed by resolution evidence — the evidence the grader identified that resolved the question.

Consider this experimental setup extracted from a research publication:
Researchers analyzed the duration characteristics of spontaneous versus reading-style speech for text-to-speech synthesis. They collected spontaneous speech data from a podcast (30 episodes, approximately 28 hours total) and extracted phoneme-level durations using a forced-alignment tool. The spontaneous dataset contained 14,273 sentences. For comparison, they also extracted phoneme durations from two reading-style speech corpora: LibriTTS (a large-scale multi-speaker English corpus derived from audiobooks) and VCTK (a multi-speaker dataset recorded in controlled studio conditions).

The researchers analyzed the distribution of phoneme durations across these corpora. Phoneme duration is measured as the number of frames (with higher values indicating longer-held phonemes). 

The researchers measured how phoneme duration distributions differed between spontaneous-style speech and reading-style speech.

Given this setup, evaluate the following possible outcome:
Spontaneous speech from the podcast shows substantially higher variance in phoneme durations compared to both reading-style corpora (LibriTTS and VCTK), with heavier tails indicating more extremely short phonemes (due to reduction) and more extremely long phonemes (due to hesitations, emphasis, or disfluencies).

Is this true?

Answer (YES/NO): NO